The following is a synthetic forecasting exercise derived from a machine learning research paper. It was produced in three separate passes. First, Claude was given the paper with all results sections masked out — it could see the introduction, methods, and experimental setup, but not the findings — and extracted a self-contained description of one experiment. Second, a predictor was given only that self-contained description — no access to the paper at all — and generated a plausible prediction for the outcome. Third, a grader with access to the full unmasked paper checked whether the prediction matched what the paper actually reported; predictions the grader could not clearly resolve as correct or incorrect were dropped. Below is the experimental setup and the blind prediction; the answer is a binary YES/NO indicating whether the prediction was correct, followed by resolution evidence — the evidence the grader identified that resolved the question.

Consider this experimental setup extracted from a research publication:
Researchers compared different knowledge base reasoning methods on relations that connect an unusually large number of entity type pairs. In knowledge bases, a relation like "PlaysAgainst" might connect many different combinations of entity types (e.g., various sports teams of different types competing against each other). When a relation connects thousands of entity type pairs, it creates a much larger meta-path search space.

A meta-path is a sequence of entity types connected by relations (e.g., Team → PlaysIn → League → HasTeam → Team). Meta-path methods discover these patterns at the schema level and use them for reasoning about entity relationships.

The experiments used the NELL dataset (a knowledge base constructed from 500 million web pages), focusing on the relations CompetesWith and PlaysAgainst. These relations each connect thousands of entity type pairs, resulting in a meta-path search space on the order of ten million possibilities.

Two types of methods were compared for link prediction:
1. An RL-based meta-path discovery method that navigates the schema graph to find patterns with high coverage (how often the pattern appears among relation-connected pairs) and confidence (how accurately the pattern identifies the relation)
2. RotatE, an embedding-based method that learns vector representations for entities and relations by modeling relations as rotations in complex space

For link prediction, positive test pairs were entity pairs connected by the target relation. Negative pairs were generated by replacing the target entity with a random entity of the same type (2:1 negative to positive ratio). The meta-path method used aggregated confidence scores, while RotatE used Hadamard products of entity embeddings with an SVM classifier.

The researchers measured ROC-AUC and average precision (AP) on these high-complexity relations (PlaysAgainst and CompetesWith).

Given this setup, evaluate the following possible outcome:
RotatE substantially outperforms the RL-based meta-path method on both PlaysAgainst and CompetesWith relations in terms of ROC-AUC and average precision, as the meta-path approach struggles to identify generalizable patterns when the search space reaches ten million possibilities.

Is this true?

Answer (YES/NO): YES